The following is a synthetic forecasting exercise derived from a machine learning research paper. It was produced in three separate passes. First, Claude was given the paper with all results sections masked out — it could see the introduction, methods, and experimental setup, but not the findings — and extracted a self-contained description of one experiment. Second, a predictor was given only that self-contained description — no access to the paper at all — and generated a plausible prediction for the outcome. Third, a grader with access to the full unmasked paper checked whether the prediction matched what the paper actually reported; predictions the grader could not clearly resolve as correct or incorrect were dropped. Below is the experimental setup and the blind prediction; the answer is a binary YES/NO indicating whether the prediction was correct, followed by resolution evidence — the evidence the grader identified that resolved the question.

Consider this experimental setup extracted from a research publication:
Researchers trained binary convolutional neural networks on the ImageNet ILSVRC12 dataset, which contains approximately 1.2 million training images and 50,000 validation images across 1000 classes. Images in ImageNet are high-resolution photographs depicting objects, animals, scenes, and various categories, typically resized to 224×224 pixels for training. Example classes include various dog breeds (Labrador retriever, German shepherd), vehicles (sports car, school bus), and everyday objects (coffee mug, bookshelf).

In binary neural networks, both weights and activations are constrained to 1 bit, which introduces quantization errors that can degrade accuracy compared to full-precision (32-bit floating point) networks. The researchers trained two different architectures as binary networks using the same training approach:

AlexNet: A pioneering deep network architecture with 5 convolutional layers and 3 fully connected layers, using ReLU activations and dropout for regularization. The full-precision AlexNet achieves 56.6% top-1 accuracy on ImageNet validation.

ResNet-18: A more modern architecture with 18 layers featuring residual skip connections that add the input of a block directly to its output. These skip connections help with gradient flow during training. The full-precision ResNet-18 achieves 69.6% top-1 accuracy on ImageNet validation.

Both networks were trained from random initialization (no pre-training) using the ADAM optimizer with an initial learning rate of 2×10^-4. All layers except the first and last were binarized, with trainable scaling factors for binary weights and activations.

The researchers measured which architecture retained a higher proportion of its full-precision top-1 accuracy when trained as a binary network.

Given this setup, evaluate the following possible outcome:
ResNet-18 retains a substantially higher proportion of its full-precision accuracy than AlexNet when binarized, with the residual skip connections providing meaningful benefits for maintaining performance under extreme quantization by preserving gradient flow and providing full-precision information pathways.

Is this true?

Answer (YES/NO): NO